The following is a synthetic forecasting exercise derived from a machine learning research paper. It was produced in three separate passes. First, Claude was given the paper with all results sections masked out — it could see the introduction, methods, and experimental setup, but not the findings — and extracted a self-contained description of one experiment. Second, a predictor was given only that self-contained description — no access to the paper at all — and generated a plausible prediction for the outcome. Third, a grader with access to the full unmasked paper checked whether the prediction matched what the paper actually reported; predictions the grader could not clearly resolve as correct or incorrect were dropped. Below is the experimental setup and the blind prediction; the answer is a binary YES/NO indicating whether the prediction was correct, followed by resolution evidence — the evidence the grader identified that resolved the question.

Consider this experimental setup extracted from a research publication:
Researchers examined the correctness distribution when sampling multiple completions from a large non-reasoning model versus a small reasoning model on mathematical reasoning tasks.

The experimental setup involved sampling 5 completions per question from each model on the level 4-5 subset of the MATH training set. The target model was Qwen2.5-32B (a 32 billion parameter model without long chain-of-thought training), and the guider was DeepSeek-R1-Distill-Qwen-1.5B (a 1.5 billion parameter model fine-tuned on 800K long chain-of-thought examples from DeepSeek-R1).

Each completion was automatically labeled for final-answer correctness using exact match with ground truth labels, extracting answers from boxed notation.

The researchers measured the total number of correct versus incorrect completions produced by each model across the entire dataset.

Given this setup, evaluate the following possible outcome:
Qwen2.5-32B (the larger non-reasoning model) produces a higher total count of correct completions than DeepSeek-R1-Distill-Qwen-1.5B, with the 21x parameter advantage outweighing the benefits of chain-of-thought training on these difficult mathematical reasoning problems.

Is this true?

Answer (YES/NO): NO